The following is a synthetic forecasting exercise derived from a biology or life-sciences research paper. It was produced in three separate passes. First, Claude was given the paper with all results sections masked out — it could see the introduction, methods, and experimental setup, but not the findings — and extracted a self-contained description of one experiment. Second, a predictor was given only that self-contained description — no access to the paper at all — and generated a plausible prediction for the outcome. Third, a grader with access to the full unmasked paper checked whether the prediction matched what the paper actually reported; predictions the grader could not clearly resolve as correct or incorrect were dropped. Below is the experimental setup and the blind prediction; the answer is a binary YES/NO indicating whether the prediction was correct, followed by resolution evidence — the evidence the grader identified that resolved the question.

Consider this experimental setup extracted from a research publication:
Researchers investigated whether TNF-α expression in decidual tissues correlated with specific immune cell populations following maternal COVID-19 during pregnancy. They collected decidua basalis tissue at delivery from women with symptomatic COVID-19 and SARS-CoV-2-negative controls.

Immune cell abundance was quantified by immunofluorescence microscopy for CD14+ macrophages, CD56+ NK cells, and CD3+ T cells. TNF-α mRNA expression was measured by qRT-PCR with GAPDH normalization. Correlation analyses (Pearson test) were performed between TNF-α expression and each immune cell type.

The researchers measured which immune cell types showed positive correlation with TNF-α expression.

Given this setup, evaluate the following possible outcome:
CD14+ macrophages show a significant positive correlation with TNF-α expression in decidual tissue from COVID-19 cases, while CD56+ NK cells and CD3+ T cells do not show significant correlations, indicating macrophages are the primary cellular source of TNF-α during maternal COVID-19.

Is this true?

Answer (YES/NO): NO